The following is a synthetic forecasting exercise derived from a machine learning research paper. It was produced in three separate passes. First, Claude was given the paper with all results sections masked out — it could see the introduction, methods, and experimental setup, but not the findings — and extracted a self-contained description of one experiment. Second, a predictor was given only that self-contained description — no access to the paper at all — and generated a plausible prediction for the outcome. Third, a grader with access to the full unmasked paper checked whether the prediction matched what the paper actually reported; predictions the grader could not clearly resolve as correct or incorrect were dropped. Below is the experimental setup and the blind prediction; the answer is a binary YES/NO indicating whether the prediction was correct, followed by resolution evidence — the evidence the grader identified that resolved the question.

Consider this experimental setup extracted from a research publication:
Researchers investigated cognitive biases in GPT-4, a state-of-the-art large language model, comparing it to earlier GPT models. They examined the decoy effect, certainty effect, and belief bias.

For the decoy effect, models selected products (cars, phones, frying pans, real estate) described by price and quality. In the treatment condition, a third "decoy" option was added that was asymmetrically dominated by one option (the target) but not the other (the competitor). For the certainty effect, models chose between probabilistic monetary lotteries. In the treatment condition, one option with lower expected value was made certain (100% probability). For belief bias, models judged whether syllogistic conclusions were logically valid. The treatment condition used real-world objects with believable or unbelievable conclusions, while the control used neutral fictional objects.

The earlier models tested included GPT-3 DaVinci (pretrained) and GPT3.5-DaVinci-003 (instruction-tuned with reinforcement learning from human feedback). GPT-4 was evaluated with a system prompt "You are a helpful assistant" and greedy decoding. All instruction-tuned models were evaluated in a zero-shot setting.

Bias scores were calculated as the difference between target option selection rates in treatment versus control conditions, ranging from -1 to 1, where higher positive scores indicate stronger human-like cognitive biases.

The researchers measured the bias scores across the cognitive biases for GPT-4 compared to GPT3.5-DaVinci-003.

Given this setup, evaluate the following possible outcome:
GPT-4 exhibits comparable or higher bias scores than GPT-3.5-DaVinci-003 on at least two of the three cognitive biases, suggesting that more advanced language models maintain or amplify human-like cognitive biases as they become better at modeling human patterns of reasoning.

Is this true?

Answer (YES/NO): NO